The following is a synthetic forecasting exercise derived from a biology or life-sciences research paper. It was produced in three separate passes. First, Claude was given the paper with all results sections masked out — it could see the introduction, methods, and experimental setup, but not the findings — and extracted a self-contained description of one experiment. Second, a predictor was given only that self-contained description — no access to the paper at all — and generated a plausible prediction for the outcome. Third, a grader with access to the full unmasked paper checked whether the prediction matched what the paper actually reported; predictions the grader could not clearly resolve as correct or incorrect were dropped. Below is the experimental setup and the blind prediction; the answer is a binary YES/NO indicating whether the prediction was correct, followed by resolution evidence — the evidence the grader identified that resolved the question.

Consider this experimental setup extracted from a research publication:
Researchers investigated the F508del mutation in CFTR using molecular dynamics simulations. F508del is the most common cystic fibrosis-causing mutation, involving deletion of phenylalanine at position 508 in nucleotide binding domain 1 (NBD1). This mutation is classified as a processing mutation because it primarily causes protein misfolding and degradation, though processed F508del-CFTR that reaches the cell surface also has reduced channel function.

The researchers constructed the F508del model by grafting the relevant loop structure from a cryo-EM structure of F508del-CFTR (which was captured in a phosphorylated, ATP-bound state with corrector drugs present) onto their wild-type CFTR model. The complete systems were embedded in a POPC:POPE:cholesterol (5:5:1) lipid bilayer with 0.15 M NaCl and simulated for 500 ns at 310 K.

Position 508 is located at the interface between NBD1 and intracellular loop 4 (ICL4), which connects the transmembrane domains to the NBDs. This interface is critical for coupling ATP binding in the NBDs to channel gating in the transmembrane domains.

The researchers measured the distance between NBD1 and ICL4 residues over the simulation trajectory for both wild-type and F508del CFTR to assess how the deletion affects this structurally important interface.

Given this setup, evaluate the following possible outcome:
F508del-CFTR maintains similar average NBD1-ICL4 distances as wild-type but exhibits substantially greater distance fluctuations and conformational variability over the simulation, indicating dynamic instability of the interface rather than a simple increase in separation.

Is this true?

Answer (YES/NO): NO